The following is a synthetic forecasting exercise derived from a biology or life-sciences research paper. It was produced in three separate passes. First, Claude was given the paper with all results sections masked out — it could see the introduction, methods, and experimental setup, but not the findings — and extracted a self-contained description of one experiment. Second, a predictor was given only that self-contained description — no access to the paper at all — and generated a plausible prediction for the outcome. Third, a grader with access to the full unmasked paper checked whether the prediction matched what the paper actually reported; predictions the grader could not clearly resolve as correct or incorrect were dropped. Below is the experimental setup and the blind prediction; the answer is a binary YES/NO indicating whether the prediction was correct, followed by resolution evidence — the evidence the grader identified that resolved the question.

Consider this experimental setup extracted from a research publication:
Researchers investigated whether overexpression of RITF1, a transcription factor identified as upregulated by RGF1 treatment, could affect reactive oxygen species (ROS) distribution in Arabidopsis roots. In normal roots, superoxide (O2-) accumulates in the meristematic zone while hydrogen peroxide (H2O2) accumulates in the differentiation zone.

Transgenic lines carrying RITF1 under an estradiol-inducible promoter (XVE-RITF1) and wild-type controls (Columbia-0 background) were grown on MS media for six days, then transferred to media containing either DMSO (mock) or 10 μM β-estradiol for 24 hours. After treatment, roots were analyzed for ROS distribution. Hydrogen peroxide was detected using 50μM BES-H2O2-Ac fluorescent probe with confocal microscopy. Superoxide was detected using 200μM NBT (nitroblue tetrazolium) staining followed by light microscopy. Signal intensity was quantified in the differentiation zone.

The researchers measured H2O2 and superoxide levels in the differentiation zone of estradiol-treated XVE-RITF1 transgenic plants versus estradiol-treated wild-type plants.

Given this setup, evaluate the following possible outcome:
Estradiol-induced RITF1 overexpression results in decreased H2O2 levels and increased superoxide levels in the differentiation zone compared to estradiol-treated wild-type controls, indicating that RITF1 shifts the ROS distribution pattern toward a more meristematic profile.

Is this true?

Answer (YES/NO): YES